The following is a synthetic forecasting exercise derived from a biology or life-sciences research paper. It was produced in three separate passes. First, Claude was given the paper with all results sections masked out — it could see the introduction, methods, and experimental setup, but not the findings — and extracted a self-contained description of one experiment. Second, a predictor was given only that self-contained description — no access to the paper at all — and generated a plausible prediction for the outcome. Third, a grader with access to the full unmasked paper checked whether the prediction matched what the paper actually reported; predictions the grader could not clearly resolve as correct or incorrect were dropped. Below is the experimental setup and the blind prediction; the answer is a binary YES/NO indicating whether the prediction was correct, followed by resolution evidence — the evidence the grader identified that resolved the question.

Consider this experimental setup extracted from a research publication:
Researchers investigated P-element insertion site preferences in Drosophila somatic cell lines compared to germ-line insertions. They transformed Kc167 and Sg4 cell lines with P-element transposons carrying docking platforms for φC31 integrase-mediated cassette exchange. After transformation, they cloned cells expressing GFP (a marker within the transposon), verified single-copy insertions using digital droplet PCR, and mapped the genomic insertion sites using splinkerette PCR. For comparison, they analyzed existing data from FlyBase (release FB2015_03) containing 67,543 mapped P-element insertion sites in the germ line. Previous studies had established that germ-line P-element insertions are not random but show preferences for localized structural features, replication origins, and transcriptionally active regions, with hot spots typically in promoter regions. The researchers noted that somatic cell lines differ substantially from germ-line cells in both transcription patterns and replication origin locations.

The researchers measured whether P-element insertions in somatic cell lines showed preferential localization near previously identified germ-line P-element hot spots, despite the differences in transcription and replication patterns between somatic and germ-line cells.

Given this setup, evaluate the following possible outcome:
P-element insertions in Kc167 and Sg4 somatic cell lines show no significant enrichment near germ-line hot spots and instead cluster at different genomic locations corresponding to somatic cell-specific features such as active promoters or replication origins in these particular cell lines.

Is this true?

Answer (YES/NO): NO